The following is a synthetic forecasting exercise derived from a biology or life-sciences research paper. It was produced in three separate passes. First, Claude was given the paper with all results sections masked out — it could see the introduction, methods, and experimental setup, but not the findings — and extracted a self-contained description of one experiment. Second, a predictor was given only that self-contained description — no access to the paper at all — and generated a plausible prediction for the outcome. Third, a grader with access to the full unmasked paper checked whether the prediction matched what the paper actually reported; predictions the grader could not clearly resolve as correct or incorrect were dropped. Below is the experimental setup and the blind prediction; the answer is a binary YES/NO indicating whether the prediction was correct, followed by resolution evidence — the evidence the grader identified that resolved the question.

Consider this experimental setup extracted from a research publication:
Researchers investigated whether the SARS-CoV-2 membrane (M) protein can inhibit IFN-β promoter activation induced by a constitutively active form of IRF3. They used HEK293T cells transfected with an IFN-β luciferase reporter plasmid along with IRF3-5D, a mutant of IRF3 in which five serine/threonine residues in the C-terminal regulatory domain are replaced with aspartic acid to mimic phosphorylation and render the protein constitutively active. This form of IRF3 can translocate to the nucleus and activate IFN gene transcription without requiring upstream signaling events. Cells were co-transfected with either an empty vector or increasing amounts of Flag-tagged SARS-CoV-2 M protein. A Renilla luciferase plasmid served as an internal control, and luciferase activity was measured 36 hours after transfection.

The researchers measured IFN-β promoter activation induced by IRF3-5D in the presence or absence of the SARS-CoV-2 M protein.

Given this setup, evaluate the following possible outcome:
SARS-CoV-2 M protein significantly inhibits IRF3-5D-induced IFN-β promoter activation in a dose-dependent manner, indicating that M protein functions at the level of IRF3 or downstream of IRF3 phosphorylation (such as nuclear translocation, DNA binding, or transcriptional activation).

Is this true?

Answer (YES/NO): NO